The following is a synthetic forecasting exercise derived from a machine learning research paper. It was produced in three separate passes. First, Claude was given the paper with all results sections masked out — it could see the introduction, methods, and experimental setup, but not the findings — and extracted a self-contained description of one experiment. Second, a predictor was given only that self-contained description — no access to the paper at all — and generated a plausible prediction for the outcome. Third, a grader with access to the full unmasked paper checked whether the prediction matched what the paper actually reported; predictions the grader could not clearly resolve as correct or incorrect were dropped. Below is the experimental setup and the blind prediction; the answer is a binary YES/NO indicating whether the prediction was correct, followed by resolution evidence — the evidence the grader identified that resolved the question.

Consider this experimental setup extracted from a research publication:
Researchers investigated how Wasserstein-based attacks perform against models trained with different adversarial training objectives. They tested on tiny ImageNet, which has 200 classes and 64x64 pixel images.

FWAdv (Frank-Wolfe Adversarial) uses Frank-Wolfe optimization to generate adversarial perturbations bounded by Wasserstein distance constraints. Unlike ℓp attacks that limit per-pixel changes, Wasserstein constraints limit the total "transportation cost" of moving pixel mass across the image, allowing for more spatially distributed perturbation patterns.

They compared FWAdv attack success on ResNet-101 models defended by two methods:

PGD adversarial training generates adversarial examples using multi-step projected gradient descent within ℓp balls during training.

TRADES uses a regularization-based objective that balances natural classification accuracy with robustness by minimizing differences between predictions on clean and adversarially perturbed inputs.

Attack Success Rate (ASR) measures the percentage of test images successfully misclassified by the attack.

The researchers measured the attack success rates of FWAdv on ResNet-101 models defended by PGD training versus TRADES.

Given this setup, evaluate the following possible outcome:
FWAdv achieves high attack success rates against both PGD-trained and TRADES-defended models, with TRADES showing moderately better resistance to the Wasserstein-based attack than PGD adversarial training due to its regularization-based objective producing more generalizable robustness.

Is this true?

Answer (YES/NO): NO